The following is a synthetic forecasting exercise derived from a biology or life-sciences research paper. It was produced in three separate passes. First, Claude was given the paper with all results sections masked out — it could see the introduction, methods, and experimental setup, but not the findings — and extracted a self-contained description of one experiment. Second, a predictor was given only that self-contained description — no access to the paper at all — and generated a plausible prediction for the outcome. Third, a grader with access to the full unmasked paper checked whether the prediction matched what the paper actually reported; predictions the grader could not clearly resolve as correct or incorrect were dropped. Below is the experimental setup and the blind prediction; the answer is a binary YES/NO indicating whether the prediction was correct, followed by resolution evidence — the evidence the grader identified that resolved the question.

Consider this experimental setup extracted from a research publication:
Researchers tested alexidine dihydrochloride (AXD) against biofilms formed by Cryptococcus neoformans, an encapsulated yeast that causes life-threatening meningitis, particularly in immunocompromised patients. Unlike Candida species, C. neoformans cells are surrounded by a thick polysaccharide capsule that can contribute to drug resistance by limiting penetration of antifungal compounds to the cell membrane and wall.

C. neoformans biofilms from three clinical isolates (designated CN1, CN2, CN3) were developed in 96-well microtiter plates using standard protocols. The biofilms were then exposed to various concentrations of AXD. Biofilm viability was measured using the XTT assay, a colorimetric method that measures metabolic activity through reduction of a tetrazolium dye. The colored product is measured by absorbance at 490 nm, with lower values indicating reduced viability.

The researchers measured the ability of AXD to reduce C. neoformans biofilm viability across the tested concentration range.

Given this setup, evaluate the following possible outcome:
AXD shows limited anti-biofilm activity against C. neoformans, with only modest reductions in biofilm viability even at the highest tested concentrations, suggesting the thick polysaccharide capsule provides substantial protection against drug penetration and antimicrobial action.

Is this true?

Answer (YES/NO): NO